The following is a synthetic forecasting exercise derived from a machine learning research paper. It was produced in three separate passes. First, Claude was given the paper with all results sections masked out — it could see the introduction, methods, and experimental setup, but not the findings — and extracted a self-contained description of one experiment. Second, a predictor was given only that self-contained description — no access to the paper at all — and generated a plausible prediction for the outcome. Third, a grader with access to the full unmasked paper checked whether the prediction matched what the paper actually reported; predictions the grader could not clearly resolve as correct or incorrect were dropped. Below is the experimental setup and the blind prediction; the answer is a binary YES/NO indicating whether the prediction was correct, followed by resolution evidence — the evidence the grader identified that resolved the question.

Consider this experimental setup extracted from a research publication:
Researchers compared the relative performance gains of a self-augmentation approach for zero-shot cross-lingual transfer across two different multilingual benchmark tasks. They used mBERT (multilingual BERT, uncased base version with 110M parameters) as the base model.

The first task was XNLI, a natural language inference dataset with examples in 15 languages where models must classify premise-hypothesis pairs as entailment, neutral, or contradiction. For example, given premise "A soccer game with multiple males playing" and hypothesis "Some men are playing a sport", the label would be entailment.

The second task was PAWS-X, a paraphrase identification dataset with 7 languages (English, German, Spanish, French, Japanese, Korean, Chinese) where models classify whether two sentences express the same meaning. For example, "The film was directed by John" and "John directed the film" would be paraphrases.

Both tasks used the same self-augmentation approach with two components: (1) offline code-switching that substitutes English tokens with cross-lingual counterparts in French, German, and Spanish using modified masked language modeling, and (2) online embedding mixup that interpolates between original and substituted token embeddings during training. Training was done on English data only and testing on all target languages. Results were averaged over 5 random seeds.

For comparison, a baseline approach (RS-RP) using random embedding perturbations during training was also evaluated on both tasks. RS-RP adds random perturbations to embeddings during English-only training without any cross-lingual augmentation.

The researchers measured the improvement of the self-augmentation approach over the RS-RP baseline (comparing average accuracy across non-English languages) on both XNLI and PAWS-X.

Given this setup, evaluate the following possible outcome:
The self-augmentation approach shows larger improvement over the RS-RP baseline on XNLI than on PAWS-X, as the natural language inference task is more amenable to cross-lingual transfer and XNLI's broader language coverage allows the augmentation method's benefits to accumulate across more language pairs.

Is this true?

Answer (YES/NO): YES